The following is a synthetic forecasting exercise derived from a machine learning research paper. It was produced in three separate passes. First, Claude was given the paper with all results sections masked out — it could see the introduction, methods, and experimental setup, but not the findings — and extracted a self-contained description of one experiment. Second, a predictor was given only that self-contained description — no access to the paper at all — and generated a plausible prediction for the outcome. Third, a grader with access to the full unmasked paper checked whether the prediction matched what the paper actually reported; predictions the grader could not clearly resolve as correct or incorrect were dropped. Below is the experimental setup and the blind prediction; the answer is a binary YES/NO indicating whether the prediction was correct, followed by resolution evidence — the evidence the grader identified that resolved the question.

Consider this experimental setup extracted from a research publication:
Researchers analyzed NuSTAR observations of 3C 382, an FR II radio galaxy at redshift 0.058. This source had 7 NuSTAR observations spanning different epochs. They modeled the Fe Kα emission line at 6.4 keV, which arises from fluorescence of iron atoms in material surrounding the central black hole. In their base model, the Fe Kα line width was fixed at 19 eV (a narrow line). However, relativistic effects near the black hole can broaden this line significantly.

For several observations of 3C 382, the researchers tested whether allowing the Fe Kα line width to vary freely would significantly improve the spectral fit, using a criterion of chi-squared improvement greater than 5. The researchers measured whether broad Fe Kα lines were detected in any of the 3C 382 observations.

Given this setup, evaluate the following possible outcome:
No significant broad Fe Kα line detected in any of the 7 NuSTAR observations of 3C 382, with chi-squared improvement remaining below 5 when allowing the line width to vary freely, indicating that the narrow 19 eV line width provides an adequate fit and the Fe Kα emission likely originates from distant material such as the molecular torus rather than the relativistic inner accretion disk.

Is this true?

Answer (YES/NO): NO